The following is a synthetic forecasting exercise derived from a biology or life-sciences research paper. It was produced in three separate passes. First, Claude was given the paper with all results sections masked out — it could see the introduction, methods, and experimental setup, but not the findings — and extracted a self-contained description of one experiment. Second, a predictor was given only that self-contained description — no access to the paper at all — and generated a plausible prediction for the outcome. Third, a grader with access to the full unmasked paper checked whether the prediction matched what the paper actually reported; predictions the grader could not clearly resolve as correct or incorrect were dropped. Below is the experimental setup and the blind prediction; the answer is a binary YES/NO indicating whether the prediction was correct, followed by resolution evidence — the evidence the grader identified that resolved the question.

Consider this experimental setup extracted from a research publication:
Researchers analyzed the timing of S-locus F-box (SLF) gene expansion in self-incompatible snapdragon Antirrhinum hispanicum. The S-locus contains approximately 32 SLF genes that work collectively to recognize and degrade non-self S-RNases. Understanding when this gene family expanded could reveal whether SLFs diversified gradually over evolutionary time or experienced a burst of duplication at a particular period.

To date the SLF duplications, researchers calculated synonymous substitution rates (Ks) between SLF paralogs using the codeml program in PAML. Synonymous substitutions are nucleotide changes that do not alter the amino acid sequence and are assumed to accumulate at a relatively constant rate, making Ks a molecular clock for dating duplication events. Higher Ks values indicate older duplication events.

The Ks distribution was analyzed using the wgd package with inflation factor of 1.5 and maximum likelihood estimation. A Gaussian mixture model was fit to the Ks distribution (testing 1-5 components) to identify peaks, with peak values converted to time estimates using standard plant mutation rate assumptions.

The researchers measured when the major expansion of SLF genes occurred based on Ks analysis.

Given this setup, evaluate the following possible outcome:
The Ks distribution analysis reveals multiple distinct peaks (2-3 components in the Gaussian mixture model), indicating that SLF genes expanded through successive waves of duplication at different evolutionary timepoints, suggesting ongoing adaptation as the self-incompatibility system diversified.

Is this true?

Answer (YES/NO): NO